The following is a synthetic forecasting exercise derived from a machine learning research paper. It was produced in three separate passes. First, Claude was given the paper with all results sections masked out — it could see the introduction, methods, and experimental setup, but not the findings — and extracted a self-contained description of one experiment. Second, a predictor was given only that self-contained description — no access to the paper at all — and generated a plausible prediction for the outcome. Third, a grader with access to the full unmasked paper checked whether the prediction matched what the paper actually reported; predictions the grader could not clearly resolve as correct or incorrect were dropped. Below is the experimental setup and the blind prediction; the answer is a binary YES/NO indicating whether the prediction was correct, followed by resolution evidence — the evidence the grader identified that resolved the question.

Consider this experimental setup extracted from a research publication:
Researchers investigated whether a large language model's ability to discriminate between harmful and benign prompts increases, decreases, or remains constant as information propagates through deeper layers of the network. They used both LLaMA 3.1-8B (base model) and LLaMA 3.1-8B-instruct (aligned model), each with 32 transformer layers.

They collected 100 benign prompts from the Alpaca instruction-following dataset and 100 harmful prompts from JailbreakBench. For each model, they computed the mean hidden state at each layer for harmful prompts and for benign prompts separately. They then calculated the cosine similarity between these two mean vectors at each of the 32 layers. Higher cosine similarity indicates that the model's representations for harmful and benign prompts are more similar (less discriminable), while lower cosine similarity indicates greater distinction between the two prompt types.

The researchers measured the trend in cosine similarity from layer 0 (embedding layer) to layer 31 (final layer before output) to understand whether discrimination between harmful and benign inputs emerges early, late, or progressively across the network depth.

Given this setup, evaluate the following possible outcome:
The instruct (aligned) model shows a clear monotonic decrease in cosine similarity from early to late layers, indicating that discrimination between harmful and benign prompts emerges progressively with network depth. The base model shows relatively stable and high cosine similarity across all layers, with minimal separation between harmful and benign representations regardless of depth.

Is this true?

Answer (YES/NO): NO